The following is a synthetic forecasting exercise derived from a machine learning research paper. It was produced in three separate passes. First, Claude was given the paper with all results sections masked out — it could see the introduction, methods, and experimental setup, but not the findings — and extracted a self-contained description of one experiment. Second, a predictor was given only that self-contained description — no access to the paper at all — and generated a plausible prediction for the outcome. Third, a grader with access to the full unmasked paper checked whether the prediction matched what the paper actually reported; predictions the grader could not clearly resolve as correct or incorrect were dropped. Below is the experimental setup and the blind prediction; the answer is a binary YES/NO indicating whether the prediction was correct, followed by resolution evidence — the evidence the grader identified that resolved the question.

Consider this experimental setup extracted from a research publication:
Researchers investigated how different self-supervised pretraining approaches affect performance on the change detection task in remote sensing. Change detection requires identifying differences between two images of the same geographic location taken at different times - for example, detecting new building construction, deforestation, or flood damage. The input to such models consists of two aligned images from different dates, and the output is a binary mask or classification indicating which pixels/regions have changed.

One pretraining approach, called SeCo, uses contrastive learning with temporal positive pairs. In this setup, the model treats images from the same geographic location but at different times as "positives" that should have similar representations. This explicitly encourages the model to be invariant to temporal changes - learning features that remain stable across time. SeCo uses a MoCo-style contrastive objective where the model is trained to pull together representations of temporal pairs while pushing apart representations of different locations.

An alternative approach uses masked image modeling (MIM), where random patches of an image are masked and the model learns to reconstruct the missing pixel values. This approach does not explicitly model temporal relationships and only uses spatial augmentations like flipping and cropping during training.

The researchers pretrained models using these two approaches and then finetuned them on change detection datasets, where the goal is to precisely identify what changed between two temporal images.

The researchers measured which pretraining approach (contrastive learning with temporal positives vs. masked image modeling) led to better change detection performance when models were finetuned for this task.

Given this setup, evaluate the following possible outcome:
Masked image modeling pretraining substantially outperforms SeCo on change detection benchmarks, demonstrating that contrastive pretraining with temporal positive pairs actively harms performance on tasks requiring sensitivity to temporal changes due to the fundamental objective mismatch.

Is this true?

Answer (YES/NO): NO